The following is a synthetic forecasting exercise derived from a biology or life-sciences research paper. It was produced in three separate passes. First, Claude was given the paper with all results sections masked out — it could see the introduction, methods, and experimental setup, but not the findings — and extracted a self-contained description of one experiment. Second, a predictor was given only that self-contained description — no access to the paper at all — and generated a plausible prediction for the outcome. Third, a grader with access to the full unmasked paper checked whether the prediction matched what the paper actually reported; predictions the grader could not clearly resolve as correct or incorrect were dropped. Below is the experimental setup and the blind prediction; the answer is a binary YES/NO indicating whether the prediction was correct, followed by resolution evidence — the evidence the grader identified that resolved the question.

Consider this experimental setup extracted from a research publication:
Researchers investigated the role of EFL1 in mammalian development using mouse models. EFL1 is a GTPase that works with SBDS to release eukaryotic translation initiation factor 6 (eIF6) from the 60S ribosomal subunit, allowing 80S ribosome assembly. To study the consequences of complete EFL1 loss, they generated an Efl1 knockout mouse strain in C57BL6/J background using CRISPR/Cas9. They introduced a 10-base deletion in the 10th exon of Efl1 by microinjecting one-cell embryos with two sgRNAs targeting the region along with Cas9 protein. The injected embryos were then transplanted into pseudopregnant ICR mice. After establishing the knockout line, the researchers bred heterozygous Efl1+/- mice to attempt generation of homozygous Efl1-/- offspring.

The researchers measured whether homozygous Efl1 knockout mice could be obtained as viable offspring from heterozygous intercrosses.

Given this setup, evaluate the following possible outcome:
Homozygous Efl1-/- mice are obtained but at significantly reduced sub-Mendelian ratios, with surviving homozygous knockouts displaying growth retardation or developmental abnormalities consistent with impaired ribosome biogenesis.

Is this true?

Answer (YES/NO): NO